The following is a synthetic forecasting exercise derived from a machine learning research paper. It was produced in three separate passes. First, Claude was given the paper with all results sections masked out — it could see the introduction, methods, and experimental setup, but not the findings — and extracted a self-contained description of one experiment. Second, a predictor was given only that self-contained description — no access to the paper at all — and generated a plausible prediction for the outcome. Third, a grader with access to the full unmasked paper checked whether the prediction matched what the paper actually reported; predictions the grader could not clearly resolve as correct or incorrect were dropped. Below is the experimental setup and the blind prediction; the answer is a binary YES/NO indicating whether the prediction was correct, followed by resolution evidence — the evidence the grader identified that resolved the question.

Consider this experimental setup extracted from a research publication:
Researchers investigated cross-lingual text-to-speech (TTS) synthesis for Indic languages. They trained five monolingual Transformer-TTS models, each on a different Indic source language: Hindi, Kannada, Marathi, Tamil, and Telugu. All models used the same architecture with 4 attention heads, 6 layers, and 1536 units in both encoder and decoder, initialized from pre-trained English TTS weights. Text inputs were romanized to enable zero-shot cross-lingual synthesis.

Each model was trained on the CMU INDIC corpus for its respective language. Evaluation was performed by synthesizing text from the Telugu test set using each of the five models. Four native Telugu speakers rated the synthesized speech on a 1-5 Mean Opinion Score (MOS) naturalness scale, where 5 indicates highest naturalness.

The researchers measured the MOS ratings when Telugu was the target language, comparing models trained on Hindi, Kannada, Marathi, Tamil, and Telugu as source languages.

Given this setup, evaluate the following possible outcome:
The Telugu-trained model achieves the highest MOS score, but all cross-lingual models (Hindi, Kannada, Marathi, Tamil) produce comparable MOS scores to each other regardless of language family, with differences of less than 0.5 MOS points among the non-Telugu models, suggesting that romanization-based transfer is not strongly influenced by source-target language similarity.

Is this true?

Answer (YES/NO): NO